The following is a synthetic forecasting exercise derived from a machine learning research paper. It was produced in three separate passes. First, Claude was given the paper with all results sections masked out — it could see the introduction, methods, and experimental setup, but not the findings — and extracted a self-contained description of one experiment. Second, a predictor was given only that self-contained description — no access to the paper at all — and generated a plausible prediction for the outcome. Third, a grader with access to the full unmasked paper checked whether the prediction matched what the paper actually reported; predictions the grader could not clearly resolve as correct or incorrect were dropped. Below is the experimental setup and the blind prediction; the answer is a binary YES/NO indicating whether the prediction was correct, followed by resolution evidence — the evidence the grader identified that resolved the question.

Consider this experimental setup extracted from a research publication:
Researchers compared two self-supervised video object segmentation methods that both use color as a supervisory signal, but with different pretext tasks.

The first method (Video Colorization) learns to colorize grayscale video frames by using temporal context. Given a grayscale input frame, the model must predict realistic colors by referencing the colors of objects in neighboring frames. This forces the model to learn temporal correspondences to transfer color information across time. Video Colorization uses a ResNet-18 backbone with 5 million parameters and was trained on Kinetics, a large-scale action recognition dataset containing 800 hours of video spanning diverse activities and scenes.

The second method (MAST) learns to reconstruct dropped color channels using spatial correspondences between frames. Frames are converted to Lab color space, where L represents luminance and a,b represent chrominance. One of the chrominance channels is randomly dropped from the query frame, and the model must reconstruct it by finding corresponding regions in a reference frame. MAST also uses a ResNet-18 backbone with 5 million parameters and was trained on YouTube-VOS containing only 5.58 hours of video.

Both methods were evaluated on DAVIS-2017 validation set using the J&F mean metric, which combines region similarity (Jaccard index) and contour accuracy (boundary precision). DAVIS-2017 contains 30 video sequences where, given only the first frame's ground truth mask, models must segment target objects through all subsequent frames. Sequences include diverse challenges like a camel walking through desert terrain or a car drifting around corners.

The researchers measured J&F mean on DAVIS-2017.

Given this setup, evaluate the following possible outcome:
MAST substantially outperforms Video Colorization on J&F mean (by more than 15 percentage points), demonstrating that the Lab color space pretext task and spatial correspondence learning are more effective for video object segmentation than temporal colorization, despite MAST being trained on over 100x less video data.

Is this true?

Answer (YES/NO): YES